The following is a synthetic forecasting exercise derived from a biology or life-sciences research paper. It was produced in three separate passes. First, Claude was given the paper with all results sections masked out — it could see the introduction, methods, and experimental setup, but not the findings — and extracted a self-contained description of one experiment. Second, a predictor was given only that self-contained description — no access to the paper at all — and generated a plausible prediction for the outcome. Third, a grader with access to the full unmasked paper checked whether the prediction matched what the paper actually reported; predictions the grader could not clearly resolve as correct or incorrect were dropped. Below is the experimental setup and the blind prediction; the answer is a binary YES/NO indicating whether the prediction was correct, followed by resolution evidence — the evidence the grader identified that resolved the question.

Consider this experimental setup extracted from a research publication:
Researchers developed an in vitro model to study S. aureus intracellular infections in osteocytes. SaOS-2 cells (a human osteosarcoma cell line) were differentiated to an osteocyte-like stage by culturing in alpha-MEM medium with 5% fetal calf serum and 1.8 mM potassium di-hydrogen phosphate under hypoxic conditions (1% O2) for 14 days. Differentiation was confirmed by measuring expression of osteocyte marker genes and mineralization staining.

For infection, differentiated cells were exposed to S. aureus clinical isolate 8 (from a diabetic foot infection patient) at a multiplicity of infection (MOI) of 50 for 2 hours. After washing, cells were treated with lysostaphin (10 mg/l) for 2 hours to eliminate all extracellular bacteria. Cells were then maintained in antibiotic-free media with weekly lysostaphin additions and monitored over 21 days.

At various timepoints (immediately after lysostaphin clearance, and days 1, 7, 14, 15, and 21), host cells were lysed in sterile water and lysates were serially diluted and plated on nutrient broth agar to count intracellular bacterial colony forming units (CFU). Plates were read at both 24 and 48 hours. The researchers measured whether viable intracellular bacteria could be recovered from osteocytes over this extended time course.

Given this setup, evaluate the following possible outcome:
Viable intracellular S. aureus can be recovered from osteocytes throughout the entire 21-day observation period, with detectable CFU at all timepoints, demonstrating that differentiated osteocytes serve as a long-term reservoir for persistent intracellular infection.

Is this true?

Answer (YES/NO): NO